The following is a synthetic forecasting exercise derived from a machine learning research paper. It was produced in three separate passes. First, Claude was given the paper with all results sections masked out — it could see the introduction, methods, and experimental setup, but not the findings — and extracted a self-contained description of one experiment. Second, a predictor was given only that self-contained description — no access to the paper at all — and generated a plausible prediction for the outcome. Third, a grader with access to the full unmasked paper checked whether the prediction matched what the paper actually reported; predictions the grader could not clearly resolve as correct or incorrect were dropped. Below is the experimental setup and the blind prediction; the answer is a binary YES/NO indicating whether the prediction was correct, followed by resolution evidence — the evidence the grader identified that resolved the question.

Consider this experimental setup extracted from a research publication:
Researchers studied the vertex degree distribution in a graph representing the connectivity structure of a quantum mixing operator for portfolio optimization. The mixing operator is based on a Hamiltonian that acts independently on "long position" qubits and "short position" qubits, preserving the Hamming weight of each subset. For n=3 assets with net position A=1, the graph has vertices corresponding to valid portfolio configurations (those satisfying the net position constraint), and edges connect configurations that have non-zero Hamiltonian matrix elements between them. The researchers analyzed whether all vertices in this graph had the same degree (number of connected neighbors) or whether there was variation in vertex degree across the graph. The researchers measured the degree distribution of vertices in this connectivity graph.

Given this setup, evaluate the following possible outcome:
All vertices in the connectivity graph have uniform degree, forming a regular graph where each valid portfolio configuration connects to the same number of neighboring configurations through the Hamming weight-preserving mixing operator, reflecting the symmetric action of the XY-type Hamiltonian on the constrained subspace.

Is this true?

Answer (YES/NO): NO